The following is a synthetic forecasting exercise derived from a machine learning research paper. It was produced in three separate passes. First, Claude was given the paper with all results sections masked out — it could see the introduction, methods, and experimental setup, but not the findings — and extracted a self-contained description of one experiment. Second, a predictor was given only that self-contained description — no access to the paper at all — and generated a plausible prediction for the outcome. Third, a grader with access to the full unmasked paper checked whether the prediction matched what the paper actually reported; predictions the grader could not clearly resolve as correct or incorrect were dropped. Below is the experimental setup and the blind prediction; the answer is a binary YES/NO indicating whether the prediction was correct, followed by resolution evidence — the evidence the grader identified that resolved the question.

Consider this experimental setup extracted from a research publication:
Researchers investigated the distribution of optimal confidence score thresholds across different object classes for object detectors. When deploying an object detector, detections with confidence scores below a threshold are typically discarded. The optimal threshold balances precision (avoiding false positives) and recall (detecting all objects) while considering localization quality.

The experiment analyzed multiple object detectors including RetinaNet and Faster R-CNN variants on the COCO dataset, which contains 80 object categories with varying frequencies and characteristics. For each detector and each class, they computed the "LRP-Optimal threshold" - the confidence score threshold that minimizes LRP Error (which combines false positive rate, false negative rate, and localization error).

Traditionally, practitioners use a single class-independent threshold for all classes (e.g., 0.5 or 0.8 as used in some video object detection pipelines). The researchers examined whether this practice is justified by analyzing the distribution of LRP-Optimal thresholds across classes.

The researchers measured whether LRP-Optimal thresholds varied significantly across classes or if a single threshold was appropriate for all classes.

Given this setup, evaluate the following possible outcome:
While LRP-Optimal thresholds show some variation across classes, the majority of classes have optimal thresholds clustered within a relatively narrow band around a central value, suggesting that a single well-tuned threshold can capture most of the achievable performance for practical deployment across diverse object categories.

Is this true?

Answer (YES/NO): NO